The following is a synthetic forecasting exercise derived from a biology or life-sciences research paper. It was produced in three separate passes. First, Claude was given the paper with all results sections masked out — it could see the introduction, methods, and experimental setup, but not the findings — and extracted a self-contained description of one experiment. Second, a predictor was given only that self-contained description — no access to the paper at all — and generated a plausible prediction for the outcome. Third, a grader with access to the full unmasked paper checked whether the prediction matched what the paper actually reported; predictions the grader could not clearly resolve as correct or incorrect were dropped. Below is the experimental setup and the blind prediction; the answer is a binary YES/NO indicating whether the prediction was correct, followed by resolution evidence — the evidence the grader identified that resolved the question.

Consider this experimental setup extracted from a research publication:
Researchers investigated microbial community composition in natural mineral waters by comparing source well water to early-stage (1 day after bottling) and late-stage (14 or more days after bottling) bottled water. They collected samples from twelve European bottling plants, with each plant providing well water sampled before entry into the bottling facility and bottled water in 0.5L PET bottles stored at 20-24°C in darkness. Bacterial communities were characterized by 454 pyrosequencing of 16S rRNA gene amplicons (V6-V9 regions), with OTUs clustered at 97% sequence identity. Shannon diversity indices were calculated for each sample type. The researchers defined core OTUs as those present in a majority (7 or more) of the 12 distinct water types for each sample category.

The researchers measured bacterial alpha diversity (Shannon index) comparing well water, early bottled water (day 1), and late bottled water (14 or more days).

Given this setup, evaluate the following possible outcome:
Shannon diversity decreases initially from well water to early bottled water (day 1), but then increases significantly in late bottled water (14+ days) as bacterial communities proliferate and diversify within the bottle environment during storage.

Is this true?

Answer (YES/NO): NO